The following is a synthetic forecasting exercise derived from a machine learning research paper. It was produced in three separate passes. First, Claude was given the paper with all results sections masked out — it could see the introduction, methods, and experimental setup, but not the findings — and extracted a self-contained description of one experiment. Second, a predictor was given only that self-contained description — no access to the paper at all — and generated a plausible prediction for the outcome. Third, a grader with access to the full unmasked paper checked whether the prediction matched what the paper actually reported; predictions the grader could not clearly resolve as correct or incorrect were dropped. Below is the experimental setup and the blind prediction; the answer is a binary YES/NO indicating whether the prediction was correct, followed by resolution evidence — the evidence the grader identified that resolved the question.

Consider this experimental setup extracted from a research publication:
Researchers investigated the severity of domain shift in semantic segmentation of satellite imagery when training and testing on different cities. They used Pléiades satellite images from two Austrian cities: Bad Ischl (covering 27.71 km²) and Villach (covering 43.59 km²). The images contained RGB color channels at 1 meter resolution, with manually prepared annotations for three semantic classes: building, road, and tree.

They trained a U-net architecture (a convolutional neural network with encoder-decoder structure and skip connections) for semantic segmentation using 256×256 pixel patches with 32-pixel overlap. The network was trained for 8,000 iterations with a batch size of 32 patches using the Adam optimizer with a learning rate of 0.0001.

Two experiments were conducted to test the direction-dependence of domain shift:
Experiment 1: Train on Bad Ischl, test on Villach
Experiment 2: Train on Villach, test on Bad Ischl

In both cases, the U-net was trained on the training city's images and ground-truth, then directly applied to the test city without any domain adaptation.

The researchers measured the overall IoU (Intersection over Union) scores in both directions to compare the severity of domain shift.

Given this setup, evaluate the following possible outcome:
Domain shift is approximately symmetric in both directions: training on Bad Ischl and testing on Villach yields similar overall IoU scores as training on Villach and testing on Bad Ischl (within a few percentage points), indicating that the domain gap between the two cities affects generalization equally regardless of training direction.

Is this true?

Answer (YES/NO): NO